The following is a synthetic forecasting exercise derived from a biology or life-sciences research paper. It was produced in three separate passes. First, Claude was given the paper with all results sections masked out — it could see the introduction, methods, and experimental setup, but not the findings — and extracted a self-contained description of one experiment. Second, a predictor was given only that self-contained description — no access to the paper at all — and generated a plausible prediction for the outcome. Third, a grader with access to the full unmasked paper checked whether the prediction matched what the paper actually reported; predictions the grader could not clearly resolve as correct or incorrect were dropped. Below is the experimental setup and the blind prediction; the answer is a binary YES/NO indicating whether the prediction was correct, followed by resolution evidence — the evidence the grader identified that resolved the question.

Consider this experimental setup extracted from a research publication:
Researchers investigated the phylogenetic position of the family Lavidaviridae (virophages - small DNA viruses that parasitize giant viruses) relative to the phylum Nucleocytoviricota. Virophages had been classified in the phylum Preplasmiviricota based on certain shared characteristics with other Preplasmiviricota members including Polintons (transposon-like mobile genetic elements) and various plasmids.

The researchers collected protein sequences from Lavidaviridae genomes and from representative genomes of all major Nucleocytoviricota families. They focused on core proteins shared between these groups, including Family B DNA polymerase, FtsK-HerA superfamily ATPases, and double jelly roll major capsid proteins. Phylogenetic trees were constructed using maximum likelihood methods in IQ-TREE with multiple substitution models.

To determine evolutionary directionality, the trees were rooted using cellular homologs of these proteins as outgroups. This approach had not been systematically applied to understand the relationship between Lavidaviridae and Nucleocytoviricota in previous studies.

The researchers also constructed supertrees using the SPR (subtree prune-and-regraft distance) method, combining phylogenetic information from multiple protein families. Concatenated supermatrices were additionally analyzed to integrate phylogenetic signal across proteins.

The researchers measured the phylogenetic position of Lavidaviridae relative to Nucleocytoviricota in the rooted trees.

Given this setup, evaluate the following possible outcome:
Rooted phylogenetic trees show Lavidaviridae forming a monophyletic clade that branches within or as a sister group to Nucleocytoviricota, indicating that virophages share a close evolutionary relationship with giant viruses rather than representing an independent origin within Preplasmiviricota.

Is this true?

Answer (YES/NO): YES